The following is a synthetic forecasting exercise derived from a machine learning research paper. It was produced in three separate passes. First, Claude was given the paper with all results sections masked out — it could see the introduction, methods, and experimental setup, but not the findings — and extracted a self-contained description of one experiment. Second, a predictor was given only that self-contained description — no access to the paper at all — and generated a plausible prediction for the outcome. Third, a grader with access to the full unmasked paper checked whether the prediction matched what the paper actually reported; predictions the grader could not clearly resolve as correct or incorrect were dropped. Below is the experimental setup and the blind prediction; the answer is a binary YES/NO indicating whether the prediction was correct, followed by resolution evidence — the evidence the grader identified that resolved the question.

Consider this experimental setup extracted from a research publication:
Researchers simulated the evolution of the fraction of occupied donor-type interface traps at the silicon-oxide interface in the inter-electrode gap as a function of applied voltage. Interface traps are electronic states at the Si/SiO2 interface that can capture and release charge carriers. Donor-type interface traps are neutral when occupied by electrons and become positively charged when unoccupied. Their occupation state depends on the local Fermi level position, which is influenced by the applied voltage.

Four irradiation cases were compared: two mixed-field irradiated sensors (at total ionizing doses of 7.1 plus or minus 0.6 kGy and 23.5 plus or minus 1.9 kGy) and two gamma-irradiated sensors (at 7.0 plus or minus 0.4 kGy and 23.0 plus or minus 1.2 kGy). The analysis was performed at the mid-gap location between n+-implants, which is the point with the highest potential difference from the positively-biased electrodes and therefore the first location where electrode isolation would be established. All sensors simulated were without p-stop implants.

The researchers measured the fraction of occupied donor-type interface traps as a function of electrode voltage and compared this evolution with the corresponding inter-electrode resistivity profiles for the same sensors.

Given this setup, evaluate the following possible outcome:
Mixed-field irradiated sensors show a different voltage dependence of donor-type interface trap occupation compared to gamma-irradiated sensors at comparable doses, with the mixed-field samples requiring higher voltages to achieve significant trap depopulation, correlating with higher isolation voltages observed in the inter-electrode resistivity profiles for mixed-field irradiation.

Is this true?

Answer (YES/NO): NO